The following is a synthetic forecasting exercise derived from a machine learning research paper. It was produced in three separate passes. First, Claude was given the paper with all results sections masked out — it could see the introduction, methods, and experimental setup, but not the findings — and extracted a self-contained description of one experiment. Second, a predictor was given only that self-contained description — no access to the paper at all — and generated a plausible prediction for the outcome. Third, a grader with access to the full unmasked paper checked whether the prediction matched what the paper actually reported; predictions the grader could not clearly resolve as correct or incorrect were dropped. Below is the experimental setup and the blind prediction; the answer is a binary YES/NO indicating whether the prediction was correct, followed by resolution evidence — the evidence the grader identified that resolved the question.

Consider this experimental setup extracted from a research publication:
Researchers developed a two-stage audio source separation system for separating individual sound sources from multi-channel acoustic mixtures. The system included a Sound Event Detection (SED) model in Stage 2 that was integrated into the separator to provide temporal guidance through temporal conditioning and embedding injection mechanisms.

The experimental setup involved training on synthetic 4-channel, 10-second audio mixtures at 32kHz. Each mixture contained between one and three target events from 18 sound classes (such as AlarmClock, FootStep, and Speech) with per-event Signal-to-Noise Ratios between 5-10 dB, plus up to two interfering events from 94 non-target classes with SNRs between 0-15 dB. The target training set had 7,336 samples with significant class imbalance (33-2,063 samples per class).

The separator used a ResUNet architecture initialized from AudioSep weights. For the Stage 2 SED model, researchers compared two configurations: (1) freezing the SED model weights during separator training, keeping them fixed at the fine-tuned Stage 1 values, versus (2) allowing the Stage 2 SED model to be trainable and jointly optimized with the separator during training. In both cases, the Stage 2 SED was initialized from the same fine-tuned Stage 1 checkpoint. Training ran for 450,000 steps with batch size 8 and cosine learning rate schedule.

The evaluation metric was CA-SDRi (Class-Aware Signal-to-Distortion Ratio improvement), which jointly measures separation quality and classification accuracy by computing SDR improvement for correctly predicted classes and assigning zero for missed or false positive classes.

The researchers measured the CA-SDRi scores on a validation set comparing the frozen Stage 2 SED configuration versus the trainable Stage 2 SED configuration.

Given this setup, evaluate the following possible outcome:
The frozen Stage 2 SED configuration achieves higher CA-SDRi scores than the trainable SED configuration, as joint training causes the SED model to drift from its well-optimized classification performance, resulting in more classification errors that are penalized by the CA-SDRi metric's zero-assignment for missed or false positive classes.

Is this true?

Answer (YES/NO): NO